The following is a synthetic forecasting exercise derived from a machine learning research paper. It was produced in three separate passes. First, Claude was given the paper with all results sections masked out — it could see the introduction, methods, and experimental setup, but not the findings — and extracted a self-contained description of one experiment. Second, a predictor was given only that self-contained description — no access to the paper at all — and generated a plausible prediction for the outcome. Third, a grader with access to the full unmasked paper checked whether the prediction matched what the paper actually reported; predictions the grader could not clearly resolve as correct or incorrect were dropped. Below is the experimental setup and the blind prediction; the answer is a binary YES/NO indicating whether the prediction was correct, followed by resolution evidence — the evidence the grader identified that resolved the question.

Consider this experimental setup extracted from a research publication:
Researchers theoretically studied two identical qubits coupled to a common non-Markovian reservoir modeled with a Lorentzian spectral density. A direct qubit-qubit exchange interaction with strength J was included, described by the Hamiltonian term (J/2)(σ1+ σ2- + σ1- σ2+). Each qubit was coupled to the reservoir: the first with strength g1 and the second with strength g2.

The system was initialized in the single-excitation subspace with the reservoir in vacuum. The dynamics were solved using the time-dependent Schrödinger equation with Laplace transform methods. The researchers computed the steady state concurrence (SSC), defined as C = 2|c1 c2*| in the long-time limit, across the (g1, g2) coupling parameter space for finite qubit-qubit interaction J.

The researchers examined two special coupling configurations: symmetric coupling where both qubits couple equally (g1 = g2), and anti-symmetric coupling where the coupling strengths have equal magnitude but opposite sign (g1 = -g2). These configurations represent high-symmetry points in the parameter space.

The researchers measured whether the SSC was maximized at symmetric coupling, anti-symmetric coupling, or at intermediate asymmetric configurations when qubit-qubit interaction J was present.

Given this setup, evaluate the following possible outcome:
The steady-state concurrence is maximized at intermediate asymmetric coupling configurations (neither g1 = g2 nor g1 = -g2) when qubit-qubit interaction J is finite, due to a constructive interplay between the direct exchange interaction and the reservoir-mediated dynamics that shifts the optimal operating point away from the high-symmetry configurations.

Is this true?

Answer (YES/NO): NO